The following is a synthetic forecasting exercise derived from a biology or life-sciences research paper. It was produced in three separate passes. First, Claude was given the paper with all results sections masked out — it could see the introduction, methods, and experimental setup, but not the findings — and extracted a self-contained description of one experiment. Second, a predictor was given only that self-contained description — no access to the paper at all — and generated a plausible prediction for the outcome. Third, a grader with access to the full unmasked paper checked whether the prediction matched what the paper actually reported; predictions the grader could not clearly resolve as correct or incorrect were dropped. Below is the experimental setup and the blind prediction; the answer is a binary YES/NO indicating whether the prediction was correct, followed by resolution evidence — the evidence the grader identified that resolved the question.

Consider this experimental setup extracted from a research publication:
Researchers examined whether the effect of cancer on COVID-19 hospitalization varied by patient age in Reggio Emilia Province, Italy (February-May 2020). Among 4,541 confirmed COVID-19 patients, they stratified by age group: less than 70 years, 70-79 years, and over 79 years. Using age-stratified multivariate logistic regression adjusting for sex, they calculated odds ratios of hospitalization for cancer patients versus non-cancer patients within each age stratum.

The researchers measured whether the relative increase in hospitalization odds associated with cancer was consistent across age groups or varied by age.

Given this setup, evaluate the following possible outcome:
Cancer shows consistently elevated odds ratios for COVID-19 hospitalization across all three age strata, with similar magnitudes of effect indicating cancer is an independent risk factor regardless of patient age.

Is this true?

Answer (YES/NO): NO